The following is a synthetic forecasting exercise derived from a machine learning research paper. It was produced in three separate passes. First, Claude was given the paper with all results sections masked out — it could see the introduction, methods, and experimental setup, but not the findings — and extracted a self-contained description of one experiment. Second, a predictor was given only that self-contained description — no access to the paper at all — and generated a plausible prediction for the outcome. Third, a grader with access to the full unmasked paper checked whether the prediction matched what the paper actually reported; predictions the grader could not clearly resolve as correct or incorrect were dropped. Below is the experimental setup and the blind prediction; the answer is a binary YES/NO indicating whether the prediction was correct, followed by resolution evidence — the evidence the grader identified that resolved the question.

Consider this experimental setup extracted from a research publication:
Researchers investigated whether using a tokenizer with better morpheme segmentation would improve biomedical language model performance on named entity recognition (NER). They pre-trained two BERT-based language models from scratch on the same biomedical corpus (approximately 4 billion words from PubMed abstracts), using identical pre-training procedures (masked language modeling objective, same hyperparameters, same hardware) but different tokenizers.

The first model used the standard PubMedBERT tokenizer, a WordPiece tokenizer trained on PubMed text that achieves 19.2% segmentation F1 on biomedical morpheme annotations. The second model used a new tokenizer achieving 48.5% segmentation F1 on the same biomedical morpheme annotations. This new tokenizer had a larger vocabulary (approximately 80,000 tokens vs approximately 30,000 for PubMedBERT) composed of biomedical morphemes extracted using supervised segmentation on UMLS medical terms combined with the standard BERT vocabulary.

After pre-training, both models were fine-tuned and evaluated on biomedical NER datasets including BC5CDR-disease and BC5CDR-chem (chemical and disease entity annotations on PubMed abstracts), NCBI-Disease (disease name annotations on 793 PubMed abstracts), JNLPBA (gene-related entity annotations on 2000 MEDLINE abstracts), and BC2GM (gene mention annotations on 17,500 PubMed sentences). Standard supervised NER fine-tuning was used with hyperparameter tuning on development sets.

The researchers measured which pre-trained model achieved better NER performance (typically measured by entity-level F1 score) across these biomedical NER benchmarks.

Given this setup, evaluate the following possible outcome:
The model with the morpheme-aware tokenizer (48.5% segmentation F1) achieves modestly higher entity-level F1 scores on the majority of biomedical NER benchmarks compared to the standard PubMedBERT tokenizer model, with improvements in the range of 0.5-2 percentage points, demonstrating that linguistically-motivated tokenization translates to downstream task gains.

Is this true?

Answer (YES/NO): NO